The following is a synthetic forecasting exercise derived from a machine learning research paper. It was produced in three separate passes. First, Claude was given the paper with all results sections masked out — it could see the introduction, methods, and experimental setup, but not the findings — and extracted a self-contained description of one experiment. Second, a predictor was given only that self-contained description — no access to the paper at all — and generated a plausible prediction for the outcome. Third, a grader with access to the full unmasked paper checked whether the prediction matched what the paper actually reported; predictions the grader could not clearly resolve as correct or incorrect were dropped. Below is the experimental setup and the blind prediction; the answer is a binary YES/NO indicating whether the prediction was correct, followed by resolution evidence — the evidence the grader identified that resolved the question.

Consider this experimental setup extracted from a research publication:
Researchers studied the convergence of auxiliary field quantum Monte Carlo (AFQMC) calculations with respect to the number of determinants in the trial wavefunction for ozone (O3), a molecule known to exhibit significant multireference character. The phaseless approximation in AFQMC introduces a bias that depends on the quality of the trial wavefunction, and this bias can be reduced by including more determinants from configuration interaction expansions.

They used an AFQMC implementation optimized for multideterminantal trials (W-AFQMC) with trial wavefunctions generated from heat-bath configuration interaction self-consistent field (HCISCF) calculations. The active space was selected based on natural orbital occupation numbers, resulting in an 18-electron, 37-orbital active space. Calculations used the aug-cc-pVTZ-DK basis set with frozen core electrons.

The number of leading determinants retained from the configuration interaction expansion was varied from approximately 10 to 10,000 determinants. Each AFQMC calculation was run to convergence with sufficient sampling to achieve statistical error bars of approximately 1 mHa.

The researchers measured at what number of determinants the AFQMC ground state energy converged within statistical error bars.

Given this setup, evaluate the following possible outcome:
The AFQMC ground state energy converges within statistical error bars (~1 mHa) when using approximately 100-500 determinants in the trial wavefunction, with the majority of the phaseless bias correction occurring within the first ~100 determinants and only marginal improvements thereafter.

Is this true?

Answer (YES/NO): NO